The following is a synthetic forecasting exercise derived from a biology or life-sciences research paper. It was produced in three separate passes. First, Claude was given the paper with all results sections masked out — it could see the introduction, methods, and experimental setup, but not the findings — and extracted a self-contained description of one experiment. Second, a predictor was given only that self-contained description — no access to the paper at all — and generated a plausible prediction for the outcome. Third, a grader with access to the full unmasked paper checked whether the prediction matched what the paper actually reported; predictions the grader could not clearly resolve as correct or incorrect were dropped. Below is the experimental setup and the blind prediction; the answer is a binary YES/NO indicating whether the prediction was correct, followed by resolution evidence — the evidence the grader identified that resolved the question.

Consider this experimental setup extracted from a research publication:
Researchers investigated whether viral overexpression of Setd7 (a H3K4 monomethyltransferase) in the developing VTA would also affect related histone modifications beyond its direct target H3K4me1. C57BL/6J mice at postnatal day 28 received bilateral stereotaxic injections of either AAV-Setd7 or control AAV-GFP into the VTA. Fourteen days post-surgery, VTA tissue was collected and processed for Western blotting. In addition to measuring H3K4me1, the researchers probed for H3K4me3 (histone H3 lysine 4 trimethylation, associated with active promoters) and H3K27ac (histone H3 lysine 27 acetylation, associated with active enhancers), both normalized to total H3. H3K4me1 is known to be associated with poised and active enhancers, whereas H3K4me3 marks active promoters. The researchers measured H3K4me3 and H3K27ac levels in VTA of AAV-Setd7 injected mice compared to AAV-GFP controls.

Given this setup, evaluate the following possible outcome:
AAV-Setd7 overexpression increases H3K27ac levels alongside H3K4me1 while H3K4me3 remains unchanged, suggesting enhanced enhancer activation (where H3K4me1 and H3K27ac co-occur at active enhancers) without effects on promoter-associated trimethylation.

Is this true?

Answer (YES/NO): NO